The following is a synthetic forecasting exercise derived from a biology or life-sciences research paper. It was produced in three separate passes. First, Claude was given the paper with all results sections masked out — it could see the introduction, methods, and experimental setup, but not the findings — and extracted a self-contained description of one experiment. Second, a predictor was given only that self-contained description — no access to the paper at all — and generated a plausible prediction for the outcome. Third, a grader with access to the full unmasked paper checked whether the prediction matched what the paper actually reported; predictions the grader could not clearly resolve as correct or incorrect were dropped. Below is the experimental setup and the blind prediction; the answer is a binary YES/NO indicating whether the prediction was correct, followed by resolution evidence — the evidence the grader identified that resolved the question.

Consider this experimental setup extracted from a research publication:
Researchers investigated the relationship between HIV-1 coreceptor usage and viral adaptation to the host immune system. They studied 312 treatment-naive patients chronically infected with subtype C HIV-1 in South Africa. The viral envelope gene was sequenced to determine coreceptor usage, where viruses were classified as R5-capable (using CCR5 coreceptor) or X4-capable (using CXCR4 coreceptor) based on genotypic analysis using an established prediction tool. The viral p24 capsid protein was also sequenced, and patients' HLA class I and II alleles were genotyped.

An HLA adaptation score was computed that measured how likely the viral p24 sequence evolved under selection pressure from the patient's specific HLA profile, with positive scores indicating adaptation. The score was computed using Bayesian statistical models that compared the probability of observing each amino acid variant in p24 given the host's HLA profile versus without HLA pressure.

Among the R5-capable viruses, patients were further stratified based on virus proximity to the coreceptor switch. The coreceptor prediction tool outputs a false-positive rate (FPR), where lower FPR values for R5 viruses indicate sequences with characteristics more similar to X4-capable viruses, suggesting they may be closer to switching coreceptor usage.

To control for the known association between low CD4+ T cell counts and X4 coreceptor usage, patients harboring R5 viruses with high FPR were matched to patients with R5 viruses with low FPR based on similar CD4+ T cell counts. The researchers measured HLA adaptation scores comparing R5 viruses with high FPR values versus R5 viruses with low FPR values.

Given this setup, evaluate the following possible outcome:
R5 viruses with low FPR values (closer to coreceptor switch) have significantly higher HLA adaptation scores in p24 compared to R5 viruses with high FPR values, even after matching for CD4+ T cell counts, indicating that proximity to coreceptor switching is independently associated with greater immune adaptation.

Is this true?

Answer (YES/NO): YES